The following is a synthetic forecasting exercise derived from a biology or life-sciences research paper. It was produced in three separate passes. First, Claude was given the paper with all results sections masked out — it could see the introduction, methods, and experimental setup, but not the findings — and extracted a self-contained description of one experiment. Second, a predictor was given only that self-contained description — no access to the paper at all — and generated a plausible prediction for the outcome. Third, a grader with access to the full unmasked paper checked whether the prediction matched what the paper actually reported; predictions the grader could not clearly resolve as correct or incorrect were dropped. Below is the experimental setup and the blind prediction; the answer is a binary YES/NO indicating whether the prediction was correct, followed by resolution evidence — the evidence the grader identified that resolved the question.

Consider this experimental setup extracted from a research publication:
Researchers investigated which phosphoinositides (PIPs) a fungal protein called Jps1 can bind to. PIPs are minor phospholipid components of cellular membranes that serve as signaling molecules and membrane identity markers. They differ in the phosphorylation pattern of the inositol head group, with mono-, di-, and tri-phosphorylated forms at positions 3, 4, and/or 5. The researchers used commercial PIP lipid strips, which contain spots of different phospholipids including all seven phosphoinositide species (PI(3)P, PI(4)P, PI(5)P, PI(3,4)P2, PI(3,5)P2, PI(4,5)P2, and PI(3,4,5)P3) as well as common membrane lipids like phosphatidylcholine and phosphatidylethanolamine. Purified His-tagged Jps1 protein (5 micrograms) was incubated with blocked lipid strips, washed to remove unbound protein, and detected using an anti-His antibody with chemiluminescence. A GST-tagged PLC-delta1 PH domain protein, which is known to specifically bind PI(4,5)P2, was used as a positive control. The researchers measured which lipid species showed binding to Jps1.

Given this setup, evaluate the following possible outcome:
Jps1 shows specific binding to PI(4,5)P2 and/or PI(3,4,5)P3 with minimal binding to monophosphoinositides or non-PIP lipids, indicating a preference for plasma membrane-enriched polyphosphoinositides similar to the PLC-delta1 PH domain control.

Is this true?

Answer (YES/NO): NO